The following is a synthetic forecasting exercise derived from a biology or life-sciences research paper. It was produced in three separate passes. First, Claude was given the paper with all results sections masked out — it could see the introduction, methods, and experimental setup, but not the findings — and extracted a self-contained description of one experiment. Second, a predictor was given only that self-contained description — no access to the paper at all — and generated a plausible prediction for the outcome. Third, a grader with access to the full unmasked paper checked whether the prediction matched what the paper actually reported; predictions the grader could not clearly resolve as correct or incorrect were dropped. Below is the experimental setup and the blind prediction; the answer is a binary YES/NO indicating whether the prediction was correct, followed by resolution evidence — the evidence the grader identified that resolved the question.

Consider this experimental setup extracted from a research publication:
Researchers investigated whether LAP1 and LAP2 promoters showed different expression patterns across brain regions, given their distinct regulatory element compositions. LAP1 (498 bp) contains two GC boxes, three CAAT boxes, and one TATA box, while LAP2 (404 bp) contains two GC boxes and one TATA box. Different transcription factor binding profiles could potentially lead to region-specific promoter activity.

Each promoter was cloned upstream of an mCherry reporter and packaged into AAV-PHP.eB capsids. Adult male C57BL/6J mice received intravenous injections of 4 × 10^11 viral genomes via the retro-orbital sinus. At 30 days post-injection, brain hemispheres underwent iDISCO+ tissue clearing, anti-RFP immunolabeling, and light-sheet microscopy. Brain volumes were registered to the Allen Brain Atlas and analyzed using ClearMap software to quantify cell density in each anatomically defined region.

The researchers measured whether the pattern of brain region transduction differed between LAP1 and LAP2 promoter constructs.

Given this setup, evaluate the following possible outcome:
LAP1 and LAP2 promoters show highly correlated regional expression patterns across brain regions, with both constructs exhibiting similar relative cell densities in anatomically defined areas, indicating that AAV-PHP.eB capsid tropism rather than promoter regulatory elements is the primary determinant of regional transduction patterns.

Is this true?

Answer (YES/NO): NO